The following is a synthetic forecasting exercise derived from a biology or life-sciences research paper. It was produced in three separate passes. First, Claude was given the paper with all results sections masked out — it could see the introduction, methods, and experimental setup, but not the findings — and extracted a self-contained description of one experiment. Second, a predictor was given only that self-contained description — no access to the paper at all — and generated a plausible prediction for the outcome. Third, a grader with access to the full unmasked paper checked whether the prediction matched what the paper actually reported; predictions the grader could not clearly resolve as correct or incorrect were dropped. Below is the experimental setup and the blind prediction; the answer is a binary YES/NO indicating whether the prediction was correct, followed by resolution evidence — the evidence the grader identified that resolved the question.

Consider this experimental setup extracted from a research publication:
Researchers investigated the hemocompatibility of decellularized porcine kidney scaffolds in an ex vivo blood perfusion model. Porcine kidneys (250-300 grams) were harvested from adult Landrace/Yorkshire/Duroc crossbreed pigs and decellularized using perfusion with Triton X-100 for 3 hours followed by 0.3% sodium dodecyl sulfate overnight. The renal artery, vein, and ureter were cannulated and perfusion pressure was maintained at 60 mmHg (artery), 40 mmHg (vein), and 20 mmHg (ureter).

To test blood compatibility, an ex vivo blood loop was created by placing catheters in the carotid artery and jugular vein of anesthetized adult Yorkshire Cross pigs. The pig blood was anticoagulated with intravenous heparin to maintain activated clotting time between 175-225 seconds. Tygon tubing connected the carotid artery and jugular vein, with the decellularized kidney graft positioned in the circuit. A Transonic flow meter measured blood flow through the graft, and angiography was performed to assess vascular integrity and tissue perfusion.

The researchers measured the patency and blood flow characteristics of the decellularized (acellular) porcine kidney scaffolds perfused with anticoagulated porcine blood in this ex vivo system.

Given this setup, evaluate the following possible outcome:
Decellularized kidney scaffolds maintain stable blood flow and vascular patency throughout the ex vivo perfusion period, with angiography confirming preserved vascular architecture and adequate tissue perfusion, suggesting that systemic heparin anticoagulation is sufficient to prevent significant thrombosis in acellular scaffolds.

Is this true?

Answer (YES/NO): NO